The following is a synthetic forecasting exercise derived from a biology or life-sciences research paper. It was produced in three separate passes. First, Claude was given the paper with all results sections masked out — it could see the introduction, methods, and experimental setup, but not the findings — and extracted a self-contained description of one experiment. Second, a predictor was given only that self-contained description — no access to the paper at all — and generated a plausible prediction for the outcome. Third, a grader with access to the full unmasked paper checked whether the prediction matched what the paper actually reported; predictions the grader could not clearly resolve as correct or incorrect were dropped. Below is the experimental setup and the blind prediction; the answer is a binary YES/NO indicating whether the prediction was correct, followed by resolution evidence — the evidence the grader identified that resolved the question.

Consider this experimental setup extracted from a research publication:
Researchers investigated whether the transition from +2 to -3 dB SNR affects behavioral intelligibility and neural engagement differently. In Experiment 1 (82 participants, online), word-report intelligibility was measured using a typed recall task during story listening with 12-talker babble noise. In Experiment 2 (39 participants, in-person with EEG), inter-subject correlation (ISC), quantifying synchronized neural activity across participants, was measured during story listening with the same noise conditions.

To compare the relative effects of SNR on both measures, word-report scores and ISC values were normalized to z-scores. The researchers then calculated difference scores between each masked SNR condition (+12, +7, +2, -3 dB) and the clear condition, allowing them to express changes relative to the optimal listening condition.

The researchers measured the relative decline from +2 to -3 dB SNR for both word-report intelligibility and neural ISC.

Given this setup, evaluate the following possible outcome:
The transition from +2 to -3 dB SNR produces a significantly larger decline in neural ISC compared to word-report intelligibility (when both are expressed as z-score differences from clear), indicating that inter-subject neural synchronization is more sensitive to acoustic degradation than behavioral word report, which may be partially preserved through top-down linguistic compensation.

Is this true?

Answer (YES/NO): NO